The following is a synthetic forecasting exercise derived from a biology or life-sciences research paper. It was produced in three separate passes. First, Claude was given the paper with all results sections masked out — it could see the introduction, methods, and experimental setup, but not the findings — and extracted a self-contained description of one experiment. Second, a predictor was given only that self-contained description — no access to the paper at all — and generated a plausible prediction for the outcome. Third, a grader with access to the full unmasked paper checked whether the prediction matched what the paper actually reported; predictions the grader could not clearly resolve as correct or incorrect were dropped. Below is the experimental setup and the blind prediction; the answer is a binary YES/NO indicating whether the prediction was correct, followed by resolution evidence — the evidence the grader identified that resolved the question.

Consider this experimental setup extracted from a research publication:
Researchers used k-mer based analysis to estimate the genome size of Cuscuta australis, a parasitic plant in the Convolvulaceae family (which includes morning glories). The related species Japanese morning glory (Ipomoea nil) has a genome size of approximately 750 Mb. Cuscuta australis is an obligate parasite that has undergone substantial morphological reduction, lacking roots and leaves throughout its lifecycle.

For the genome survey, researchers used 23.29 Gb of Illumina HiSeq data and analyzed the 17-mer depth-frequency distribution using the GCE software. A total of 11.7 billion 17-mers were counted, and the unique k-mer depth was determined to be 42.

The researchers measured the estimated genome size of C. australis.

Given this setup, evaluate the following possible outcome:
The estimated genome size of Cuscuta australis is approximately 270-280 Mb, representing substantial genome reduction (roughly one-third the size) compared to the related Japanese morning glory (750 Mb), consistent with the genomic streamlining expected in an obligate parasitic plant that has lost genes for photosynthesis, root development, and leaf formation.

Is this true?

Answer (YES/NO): YES